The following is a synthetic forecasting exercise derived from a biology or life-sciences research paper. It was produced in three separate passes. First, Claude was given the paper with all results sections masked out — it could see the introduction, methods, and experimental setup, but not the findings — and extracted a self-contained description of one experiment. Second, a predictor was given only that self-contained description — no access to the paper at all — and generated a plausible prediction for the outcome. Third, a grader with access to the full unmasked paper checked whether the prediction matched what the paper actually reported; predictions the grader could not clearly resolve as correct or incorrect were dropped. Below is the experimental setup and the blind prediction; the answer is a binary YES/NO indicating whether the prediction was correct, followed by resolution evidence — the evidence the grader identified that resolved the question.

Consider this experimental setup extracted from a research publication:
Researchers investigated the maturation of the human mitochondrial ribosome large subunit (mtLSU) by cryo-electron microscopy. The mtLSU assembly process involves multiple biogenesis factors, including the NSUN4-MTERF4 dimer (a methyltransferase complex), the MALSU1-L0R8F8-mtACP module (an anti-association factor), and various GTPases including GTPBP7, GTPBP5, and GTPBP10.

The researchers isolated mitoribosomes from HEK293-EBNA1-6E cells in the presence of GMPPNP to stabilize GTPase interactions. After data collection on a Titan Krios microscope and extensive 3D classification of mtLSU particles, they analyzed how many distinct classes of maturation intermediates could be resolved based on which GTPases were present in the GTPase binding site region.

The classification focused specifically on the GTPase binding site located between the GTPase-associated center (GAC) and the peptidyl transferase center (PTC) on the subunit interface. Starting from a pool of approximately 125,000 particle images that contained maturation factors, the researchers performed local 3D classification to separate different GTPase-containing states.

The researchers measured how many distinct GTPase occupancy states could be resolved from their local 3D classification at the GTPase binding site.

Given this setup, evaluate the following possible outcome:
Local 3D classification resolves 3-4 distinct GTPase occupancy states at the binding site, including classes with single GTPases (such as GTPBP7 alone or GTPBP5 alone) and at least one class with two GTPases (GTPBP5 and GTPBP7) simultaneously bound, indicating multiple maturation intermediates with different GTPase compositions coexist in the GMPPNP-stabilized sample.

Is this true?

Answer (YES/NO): NO